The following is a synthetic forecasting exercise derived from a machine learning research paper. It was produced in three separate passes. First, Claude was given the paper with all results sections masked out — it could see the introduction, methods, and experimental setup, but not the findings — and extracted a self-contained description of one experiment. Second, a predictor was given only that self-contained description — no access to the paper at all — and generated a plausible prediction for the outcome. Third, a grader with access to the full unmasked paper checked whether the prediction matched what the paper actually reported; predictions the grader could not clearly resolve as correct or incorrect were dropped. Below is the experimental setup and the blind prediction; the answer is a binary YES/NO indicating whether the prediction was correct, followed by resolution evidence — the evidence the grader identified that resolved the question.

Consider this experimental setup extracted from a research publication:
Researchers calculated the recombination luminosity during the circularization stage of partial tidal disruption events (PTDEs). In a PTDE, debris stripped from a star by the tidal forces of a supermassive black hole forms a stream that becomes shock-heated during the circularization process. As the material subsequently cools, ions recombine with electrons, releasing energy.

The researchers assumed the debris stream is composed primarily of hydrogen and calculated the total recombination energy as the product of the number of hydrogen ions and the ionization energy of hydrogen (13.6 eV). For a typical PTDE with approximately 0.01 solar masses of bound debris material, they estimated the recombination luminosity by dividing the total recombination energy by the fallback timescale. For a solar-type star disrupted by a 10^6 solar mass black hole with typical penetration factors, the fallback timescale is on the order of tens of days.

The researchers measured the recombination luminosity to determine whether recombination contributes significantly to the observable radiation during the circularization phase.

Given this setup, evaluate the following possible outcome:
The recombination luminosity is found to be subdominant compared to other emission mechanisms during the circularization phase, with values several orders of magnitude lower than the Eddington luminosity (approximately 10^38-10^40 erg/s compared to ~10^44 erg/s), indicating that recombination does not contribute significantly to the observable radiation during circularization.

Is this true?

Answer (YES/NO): YES